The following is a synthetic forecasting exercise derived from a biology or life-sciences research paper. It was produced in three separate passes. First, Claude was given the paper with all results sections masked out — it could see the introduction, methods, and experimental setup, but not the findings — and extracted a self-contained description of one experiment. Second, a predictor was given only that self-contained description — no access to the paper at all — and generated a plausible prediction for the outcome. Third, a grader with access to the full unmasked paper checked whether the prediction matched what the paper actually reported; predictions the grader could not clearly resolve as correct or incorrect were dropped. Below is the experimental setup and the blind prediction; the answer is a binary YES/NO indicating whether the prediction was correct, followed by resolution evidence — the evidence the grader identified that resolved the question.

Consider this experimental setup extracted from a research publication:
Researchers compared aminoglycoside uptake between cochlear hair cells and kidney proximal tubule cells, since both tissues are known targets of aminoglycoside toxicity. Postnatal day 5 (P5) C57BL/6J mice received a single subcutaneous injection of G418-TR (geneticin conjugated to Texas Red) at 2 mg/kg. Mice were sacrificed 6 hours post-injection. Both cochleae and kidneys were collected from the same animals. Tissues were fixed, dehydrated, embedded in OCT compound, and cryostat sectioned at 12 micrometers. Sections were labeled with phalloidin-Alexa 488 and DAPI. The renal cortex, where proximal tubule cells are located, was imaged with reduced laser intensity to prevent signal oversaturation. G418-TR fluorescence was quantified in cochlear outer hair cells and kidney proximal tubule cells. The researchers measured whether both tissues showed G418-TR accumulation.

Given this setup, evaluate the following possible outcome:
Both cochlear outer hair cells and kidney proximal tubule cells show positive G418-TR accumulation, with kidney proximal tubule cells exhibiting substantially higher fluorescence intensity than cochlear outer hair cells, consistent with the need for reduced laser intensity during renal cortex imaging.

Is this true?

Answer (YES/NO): YES